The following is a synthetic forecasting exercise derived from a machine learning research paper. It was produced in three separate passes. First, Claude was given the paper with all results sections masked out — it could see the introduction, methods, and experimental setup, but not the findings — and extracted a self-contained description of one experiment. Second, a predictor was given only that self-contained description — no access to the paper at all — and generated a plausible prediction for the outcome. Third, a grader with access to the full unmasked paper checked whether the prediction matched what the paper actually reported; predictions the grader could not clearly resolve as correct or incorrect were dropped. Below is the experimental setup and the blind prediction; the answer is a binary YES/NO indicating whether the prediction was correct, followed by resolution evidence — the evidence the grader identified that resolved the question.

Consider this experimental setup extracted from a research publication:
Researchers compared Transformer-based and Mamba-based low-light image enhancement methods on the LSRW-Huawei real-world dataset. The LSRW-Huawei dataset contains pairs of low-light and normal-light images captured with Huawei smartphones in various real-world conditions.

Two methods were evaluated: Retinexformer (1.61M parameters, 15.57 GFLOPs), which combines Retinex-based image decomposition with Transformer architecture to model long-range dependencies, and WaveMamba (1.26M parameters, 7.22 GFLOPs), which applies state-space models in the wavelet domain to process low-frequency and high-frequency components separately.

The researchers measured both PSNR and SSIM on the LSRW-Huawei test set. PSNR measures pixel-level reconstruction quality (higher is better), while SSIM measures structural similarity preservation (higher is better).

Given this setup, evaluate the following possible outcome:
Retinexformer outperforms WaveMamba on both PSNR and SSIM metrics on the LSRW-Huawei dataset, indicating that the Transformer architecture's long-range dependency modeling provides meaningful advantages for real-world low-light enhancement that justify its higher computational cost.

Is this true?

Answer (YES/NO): NO